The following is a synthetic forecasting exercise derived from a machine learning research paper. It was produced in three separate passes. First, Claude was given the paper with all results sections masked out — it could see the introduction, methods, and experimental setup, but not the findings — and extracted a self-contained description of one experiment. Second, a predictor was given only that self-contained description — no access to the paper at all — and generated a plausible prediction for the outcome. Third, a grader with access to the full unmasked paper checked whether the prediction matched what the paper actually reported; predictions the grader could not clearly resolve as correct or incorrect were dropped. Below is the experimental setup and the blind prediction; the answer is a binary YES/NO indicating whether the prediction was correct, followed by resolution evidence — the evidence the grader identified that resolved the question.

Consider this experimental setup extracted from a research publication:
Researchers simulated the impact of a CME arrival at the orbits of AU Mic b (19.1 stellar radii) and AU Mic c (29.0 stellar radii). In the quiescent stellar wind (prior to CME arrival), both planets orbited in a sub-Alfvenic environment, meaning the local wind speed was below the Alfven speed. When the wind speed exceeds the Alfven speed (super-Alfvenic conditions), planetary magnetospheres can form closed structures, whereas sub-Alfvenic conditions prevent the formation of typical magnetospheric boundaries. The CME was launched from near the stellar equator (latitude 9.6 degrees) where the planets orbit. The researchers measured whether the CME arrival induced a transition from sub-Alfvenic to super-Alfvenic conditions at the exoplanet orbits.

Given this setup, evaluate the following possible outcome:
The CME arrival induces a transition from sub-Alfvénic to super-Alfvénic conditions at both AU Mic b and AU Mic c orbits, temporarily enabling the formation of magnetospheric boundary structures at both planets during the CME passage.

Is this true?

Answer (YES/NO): YES